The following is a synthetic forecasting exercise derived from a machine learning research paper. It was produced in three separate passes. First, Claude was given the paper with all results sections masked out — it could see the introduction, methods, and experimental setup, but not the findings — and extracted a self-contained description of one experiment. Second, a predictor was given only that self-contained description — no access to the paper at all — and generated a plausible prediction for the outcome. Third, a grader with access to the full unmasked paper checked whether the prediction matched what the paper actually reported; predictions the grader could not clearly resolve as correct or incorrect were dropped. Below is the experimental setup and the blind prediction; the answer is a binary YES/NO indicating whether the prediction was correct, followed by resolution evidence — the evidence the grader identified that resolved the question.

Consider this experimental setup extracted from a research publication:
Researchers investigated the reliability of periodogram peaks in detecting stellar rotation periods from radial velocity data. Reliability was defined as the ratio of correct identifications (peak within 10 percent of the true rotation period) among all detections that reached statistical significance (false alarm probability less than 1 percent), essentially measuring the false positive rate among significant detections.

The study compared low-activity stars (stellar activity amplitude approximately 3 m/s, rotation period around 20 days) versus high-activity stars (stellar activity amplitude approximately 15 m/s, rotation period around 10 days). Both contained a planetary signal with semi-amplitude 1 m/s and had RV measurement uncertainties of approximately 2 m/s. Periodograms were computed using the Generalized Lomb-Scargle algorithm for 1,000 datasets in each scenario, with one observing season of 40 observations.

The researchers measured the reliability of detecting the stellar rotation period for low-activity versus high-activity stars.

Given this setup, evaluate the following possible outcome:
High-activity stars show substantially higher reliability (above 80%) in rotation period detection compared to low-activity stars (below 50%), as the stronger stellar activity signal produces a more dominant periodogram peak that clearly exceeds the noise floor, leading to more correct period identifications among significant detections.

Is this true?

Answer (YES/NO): NO